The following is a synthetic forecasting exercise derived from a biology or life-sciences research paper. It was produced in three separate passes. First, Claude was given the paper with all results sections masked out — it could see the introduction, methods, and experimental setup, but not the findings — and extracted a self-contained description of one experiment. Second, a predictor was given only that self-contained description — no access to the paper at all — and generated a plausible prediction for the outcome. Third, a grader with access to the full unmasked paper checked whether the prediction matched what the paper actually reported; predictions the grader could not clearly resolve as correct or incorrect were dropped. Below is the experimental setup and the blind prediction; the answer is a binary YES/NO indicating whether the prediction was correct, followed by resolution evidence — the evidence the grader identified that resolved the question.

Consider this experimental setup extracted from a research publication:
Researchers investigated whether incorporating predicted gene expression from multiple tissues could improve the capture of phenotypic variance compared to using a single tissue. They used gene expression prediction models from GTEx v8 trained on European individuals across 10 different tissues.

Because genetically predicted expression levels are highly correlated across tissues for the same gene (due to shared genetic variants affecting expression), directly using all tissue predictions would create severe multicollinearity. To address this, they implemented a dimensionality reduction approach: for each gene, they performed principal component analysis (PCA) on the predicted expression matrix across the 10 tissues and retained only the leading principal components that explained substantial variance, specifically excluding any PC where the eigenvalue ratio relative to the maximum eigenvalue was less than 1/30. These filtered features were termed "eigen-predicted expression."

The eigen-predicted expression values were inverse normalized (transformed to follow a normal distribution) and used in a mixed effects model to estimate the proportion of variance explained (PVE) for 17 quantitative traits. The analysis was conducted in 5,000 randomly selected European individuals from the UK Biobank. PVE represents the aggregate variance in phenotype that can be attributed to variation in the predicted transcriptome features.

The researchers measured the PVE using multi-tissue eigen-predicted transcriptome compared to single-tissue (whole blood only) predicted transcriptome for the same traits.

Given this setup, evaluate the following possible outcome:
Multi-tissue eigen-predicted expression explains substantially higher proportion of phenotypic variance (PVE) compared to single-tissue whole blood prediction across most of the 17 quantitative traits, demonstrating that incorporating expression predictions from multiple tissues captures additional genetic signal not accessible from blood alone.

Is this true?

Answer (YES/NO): YES